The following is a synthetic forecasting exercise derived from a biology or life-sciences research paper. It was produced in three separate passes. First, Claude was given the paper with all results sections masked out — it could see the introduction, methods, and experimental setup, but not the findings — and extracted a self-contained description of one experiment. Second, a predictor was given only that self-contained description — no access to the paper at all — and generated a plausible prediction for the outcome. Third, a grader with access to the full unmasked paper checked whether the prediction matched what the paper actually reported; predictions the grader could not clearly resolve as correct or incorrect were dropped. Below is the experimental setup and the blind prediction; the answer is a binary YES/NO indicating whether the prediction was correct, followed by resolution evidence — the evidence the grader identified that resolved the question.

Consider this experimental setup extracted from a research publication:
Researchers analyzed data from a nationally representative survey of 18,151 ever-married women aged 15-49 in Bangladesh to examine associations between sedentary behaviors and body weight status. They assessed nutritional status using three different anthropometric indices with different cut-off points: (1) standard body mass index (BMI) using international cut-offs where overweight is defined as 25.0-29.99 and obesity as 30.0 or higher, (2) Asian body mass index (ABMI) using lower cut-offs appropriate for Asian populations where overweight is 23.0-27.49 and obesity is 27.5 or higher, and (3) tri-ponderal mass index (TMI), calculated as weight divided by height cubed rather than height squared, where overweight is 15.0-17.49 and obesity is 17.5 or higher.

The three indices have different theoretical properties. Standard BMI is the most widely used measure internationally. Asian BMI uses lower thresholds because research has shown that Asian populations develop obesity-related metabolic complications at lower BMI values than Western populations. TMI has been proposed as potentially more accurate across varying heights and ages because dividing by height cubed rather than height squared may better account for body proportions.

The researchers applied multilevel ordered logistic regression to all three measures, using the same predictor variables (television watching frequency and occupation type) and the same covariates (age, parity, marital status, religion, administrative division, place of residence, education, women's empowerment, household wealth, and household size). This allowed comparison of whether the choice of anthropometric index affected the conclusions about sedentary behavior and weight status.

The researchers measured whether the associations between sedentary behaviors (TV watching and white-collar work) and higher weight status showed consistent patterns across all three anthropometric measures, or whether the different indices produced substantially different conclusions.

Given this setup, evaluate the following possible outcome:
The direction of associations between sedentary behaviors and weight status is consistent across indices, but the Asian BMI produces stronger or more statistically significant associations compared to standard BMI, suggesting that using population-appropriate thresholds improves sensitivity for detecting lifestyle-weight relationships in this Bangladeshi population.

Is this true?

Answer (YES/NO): YES